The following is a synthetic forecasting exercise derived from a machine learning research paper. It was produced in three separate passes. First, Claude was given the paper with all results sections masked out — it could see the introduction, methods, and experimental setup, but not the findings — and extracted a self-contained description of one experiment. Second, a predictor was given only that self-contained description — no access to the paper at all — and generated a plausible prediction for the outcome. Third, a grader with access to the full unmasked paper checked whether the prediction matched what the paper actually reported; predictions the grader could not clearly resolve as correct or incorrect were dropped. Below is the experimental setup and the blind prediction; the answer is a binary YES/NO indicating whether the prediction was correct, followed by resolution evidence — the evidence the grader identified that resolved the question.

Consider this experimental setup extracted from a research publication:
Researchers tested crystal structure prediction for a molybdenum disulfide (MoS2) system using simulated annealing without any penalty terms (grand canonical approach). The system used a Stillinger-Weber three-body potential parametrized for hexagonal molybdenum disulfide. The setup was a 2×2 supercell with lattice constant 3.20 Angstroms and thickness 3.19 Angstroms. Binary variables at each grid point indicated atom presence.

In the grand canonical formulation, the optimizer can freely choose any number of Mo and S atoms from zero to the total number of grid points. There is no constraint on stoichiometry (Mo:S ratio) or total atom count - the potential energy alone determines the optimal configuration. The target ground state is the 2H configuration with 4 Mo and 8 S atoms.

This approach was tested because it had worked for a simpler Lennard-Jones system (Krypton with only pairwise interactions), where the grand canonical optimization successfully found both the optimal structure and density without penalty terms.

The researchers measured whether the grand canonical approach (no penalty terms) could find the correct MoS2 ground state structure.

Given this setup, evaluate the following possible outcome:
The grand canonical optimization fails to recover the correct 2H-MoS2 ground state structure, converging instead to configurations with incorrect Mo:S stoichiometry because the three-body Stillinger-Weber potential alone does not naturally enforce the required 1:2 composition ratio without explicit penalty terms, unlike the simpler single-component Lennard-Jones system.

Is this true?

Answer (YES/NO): YES